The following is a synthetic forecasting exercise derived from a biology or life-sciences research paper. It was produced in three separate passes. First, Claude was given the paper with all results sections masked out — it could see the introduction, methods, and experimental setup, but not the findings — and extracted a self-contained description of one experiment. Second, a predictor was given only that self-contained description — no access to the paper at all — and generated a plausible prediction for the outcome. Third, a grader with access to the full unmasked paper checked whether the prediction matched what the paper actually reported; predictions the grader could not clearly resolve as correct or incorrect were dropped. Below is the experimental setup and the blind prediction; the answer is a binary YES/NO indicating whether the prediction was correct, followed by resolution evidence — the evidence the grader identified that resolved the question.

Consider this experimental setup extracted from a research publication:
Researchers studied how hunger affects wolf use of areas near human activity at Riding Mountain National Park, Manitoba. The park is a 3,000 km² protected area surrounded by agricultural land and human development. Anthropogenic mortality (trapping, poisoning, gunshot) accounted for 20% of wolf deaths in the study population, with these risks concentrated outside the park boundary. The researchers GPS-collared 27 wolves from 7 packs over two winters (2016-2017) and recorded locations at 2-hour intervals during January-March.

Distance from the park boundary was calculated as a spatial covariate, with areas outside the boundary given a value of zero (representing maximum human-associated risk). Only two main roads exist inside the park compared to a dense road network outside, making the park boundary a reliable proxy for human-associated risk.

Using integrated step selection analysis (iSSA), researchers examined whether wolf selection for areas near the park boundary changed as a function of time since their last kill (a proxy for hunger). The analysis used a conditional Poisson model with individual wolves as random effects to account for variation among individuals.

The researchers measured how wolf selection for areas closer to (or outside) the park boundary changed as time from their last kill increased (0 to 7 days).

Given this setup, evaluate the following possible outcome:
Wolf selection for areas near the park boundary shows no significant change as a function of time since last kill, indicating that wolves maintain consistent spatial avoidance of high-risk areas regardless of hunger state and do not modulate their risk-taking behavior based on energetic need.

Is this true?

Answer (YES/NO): NO